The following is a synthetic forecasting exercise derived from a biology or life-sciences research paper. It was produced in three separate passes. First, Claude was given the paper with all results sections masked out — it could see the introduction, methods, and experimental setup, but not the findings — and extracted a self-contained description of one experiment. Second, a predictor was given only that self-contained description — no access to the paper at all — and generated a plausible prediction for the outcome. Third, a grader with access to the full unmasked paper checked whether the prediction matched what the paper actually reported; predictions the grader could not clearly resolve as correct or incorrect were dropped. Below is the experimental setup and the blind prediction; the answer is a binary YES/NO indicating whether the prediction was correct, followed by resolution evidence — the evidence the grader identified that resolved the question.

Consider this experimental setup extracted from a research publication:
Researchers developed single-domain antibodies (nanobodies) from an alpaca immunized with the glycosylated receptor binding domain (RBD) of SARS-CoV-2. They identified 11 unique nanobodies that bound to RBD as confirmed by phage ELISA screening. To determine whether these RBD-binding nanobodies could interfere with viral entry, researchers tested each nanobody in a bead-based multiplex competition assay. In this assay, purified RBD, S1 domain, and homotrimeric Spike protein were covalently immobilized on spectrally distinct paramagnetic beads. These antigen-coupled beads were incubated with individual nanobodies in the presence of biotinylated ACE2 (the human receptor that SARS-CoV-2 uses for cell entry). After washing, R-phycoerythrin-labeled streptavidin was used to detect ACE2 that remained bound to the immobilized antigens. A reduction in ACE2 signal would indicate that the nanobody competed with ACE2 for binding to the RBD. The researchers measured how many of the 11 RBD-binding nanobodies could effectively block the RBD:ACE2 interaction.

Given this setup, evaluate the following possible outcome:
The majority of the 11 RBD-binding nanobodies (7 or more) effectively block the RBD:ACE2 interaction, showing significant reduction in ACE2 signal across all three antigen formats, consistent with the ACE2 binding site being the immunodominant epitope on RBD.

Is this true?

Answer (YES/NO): YES